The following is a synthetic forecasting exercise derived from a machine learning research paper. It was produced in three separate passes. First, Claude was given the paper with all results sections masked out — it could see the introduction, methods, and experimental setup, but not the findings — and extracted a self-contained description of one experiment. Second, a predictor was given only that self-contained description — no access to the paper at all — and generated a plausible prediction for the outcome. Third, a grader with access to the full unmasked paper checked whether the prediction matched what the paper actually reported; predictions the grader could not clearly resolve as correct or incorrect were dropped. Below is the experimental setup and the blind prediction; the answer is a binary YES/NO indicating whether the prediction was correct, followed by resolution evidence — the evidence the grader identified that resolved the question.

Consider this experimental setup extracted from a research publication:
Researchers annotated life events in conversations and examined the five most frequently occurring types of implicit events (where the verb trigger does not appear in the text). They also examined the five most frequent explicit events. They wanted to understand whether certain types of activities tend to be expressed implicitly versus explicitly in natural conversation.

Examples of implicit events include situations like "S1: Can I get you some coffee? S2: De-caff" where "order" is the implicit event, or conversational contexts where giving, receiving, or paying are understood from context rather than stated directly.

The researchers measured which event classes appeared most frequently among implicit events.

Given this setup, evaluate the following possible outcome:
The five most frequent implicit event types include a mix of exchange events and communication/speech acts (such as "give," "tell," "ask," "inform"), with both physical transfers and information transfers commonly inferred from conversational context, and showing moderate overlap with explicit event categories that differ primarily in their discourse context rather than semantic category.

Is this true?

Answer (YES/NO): NO